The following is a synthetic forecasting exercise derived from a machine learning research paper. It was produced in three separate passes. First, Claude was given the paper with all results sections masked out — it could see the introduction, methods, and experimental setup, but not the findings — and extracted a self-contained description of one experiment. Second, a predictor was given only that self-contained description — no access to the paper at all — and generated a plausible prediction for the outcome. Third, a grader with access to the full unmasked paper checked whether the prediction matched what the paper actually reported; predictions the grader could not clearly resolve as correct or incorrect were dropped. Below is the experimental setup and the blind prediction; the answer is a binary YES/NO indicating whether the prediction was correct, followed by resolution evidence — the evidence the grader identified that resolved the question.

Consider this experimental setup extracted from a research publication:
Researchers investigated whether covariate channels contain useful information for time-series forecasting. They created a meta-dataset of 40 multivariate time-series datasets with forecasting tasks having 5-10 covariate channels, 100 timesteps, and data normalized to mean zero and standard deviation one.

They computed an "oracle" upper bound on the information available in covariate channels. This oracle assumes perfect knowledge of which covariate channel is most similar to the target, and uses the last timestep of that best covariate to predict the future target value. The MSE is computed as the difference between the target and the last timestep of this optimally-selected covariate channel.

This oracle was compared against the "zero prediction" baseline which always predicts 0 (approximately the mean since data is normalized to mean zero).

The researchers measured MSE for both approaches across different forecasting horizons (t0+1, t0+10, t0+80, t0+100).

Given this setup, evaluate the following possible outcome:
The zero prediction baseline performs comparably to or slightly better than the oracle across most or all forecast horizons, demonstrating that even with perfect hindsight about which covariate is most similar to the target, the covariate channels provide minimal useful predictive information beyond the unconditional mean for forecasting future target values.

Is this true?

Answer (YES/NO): NO